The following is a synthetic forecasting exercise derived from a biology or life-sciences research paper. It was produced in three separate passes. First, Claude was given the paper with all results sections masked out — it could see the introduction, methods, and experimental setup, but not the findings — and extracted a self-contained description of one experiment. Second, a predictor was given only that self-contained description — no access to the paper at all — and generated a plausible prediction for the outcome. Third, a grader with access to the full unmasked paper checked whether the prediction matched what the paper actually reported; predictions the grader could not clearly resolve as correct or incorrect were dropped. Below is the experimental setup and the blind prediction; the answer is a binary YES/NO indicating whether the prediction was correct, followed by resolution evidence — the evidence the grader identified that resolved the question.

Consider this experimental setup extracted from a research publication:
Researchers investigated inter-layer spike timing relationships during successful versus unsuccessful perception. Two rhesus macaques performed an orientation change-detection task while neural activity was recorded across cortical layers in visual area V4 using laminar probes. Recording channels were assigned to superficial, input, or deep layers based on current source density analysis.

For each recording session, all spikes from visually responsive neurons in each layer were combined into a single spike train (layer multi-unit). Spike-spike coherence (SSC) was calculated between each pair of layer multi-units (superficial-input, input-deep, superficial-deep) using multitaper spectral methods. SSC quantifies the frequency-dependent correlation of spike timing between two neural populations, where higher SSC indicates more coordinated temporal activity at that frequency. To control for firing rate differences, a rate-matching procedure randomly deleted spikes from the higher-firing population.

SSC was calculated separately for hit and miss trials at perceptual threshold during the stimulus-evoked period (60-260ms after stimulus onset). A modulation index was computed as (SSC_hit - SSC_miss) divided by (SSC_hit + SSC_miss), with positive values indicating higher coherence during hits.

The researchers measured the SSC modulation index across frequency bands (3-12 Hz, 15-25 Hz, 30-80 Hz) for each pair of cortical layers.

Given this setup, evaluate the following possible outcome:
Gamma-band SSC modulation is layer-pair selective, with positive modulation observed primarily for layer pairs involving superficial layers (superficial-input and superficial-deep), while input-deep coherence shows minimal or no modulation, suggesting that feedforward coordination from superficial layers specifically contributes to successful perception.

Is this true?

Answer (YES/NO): NO